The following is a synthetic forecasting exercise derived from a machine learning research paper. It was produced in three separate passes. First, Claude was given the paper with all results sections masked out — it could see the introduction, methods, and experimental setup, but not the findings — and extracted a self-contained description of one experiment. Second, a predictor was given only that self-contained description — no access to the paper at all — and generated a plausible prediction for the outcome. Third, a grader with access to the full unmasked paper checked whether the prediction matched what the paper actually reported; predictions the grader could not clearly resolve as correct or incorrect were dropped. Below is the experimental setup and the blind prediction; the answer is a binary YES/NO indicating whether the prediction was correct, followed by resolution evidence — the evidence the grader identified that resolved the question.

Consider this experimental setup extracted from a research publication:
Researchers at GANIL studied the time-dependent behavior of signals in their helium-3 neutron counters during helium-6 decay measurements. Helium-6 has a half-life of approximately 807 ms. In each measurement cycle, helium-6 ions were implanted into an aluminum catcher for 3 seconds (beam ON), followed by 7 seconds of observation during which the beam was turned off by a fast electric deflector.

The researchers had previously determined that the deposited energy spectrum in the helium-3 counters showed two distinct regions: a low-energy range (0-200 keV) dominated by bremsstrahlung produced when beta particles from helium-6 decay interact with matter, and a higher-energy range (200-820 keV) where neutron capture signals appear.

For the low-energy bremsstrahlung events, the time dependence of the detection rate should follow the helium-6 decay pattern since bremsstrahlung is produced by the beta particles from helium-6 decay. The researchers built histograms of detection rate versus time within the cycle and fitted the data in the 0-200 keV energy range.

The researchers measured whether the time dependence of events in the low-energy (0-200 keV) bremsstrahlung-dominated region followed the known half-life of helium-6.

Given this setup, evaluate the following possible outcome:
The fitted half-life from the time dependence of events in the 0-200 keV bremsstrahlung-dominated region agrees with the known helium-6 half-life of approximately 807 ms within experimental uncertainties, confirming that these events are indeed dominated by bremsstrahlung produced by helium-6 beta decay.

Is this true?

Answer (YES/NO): YES